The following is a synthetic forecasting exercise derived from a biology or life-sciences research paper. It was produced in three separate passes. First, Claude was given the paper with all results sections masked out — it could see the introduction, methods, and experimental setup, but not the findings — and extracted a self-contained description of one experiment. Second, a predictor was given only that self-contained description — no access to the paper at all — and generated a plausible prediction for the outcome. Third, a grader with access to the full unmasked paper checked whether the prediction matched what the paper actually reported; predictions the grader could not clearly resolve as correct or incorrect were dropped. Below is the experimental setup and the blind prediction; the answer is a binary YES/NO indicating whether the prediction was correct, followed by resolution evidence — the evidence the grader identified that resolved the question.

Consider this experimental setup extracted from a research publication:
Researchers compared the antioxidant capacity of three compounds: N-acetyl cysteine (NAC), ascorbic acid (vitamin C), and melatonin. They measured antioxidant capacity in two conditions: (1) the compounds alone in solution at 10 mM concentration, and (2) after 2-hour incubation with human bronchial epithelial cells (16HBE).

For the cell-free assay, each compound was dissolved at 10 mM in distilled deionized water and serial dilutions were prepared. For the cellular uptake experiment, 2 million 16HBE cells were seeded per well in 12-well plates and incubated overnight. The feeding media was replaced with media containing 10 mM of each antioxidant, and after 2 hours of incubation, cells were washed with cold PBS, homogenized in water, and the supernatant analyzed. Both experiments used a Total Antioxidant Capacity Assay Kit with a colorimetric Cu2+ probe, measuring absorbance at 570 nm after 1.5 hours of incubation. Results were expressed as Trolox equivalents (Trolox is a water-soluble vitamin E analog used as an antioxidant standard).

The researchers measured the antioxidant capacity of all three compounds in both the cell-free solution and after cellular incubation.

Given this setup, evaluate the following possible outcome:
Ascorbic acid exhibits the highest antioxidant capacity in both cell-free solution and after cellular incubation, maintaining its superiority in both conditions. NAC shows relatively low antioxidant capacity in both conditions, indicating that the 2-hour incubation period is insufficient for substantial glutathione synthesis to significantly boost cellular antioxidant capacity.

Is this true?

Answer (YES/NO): NO